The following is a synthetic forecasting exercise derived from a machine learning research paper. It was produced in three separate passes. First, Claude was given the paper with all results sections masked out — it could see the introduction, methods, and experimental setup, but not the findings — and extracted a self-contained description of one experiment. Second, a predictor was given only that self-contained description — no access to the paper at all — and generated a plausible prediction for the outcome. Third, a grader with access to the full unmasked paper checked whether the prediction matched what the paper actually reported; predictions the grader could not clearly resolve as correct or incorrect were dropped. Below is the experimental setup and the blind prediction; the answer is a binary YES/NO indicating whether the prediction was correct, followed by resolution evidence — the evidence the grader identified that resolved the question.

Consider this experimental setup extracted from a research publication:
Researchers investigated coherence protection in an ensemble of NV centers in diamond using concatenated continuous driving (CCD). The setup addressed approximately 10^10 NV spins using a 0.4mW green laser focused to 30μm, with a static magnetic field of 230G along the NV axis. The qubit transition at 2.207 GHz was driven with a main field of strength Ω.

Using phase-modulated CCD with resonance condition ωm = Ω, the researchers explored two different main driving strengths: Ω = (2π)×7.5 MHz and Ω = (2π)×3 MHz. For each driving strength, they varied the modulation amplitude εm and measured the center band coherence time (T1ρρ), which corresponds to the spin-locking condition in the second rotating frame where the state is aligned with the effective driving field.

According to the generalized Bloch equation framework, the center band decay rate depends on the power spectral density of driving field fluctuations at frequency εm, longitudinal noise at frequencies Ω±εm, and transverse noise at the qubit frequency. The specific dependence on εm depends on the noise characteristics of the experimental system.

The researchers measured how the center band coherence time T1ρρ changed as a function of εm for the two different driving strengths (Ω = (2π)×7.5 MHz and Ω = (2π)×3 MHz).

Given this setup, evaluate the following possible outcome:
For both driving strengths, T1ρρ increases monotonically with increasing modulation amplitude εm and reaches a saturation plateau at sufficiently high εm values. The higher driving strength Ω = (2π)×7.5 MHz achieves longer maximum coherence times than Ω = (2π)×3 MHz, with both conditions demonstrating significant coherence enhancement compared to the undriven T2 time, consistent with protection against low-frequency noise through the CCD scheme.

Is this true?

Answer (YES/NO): NO